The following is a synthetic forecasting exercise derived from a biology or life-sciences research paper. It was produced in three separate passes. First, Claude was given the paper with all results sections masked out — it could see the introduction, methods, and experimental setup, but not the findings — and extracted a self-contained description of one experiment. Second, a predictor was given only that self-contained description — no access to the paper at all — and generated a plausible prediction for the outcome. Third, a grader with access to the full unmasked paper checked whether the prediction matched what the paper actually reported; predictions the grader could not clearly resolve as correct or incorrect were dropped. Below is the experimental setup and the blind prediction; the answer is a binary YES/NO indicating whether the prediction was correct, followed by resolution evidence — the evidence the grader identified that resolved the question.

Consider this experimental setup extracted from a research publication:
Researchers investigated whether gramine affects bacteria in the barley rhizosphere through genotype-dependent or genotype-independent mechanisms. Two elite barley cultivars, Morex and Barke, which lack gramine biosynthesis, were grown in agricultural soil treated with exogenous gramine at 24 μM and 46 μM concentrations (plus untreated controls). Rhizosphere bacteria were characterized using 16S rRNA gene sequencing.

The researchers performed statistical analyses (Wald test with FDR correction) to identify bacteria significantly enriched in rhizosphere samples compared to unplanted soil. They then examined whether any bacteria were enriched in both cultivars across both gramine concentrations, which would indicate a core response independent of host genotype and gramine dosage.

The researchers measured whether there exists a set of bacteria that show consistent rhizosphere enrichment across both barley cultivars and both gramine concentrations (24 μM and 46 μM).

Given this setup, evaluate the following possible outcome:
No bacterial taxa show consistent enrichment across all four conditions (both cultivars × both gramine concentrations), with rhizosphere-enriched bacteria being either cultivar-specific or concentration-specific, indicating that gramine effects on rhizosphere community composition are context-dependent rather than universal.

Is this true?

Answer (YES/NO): NO